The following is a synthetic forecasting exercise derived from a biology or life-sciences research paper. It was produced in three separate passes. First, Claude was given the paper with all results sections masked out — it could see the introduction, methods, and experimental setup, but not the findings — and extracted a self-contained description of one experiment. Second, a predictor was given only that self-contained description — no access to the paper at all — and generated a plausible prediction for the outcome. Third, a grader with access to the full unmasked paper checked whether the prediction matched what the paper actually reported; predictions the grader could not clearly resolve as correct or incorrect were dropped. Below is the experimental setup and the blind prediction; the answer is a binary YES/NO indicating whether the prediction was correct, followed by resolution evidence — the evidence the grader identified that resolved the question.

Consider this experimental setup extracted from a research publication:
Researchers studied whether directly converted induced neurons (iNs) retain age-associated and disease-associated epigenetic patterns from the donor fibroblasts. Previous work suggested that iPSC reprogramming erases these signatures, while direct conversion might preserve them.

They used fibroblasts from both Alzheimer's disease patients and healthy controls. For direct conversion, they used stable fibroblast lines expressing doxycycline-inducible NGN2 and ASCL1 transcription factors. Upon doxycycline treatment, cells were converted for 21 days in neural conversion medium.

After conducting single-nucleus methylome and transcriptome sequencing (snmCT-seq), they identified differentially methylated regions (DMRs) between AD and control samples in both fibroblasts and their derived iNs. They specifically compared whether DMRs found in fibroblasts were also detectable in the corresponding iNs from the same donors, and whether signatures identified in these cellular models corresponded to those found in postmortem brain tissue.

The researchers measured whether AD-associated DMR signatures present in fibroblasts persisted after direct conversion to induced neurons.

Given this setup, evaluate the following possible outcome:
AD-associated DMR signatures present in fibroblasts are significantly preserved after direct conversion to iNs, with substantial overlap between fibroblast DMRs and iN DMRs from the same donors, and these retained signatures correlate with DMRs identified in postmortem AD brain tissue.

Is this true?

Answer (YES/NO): YES